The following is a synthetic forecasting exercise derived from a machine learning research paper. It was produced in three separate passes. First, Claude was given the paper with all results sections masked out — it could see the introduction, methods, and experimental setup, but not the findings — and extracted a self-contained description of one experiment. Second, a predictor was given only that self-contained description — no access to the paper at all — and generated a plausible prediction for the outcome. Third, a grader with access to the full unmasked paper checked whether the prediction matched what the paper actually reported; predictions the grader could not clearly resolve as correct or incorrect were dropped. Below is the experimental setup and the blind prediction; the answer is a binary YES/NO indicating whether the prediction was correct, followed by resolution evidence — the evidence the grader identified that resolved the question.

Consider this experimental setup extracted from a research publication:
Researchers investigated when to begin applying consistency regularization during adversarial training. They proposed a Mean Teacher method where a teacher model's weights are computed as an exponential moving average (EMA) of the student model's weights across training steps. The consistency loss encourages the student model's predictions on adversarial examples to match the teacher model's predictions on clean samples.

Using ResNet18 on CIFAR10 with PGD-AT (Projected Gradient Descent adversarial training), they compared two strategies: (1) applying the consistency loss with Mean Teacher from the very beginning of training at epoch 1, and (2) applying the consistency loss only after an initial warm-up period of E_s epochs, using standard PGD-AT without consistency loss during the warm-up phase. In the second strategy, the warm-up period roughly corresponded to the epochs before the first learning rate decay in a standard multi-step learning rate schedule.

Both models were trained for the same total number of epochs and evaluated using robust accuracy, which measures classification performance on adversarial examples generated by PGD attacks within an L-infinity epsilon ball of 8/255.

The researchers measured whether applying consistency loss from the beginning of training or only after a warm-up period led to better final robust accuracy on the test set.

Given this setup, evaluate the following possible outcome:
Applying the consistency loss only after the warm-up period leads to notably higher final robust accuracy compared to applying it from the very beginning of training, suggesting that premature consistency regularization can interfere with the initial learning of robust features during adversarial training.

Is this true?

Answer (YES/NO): YES